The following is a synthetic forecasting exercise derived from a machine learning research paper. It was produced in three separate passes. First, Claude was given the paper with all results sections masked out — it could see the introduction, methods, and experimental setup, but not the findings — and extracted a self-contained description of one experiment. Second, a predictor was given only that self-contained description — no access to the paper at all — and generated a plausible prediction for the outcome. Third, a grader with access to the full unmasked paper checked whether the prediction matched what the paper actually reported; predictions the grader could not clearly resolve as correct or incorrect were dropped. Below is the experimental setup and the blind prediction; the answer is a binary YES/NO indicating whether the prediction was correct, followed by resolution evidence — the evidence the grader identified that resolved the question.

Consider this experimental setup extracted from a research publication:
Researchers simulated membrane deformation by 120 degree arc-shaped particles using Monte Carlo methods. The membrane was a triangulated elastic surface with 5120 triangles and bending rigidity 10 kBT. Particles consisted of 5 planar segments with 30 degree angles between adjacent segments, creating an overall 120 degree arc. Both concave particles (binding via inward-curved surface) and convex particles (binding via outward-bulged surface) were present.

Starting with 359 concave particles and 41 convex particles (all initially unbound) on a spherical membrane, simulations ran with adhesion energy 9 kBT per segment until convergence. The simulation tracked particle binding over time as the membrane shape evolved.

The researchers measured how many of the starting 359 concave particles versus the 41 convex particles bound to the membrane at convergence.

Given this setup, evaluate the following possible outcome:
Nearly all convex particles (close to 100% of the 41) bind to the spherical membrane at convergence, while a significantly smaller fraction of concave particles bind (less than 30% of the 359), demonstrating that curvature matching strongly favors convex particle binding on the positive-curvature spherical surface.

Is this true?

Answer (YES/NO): NO